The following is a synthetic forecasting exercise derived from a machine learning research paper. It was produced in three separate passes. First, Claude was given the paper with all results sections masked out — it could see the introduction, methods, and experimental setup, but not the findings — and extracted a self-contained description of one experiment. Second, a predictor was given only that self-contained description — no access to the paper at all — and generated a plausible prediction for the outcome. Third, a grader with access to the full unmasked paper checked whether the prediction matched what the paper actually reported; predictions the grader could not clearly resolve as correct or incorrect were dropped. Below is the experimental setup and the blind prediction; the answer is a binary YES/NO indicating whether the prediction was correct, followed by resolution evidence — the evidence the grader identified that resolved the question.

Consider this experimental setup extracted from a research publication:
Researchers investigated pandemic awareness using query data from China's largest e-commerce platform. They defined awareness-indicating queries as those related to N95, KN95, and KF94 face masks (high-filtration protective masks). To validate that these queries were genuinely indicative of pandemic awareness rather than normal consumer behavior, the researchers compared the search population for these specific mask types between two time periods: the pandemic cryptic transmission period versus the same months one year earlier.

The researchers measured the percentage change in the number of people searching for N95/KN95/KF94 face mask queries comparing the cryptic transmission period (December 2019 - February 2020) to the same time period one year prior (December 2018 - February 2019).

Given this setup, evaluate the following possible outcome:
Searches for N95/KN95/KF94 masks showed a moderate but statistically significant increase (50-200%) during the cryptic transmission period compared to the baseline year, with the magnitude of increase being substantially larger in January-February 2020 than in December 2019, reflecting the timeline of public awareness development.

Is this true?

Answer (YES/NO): NO